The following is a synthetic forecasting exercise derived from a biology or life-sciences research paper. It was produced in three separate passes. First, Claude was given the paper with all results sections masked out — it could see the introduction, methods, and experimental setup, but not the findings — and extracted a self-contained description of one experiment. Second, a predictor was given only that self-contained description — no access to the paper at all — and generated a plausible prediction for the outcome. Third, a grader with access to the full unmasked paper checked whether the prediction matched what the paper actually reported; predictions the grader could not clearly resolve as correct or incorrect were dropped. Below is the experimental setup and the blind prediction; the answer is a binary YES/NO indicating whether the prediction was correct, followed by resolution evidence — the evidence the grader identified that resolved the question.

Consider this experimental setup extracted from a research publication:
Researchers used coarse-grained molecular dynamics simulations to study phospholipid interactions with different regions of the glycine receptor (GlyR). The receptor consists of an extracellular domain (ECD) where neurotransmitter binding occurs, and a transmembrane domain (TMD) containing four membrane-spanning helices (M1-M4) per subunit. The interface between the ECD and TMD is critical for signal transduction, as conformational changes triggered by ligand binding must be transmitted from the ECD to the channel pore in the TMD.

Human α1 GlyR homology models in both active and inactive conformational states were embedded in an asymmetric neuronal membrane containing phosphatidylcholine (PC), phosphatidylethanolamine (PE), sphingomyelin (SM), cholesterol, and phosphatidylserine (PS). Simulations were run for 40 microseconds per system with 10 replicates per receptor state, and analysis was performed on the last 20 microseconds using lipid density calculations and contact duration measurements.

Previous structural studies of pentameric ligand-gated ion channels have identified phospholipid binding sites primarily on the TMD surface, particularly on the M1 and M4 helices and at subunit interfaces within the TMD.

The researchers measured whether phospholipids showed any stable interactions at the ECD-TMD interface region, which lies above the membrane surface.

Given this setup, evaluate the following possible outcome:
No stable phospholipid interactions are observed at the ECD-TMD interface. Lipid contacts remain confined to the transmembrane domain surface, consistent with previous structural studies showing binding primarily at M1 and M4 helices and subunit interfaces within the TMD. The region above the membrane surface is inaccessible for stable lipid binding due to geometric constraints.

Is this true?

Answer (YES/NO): NO